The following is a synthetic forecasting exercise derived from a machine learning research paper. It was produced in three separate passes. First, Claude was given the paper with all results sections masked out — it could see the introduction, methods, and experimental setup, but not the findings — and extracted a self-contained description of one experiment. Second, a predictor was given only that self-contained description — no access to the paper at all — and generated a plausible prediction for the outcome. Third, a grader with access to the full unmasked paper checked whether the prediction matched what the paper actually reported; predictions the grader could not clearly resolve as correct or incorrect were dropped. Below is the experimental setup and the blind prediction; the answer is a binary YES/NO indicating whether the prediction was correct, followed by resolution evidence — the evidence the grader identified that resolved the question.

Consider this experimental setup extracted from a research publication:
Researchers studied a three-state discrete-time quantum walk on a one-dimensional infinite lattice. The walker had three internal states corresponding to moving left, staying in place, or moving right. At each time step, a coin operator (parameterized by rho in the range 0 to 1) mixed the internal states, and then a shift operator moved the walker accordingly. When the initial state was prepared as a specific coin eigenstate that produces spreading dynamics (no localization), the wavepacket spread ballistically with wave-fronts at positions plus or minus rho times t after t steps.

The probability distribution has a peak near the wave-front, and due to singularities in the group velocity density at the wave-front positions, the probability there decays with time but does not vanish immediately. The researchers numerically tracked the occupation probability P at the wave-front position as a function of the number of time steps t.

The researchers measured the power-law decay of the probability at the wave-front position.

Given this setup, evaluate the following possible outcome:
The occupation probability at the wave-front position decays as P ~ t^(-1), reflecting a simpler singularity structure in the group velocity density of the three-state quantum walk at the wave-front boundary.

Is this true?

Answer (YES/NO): NO